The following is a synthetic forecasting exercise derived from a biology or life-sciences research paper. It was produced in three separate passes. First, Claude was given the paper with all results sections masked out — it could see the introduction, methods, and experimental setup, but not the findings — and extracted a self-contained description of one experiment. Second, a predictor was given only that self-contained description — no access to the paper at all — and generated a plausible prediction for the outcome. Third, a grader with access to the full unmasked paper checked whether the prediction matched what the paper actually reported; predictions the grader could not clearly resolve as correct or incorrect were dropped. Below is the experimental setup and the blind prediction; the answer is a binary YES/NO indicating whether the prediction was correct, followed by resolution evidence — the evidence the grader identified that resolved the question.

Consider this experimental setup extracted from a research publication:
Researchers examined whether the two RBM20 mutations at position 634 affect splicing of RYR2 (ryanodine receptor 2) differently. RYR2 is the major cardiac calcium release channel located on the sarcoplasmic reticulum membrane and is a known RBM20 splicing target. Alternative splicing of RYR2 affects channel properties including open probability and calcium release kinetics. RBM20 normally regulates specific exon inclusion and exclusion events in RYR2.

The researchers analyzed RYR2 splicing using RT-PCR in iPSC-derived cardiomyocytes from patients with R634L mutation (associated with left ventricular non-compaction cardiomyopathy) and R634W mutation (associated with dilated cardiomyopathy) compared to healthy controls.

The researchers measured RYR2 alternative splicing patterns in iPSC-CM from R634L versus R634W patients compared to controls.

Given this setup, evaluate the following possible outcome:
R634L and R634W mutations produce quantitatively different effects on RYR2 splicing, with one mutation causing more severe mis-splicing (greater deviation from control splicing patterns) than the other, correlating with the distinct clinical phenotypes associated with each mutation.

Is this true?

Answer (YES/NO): NO